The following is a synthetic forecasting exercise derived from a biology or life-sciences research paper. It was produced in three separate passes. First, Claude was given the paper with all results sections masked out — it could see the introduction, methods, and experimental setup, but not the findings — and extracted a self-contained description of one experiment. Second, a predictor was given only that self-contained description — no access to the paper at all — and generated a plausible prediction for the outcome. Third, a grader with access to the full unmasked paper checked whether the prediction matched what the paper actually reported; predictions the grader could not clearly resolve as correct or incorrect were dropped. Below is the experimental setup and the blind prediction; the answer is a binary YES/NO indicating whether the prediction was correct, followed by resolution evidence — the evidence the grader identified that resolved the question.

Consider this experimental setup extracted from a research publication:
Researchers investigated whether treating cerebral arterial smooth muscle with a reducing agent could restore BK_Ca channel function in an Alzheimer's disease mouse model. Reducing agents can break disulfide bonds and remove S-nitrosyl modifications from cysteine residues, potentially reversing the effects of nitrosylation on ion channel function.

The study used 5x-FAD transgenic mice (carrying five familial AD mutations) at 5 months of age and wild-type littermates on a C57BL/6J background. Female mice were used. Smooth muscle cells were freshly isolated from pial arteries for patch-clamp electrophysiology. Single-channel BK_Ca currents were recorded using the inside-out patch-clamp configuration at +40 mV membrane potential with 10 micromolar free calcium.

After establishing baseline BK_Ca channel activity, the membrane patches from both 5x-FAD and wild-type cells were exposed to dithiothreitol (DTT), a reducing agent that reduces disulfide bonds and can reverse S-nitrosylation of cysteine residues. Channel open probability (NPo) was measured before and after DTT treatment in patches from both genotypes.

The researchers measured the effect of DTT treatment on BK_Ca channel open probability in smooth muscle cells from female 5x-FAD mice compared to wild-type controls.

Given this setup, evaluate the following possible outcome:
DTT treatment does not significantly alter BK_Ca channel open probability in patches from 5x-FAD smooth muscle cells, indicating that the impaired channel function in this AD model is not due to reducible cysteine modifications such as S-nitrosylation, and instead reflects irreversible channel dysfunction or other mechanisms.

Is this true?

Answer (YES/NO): NO